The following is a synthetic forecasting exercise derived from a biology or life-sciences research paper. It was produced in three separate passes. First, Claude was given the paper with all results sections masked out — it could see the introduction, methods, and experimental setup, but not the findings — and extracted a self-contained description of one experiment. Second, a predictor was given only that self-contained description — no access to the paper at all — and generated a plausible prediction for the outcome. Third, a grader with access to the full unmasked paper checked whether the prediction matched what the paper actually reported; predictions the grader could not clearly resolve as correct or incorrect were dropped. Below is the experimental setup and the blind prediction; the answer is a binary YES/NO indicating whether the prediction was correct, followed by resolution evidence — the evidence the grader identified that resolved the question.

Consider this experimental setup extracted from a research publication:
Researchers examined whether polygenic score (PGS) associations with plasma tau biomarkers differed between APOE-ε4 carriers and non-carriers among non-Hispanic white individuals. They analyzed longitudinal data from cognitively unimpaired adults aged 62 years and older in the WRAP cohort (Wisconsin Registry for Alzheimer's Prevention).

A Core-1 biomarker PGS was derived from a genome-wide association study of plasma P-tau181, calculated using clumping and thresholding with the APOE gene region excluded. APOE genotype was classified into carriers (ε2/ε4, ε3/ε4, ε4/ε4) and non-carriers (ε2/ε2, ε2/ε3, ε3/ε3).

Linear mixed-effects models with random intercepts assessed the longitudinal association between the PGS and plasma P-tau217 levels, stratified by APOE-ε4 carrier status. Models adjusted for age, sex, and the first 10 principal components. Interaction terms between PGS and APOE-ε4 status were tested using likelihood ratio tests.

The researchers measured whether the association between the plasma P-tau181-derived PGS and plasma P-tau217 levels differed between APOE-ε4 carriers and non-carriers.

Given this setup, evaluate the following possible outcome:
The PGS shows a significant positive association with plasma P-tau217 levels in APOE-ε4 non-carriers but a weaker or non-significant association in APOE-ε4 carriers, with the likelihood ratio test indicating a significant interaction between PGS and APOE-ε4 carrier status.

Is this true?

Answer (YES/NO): NO